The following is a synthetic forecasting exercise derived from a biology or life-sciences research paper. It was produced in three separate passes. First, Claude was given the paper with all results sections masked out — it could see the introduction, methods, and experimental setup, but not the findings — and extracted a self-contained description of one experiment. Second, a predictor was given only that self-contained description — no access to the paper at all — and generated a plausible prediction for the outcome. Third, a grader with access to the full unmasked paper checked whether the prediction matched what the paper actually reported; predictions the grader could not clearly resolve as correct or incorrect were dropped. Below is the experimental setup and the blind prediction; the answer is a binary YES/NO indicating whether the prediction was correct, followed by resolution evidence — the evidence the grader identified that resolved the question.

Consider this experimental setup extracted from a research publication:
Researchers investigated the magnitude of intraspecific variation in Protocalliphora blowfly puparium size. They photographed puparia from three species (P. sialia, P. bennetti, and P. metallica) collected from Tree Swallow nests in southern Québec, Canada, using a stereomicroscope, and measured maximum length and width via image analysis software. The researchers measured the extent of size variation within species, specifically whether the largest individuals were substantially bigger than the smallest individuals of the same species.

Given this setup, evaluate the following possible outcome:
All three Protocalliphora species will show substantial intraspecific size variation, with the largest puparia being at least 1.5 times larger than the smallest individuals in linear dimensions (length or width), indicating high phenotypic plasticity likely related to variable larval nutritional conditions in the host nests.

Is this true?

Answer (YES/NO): YES